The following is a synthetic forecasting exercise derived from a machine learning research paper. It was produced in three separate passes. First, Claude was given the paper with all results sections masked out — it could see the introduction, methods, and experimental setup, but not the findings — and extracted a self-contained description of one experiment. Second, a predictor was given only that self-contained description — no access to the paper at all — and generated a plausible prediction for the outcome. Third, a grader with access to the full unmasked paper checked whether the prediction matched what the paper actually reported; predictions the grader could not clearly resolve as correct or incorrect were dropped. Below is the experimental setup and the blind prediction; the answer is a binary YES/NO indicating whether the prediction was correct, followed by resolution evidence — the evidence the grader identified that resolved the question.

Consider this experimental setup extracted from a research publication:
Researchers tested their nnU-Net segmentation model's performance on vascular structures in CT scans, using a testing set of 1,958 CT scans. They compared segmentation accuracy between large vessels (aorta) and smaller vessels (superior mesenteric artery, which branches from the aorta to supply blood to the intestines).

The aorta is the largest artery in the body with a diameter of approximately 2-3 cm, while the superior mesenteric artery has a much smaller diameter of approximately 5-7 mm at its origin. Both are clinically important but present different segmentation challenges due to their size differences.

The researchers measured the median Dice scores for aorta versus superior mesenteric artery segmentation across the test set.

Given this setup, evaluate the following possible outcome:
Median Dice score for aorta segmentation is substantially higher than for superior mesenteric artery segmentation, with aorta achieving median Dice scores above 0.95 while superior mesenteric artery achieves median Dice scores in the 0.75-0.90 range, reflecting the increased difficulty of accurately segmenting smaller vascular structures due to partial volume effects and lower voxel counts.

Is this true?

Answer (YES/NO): NO